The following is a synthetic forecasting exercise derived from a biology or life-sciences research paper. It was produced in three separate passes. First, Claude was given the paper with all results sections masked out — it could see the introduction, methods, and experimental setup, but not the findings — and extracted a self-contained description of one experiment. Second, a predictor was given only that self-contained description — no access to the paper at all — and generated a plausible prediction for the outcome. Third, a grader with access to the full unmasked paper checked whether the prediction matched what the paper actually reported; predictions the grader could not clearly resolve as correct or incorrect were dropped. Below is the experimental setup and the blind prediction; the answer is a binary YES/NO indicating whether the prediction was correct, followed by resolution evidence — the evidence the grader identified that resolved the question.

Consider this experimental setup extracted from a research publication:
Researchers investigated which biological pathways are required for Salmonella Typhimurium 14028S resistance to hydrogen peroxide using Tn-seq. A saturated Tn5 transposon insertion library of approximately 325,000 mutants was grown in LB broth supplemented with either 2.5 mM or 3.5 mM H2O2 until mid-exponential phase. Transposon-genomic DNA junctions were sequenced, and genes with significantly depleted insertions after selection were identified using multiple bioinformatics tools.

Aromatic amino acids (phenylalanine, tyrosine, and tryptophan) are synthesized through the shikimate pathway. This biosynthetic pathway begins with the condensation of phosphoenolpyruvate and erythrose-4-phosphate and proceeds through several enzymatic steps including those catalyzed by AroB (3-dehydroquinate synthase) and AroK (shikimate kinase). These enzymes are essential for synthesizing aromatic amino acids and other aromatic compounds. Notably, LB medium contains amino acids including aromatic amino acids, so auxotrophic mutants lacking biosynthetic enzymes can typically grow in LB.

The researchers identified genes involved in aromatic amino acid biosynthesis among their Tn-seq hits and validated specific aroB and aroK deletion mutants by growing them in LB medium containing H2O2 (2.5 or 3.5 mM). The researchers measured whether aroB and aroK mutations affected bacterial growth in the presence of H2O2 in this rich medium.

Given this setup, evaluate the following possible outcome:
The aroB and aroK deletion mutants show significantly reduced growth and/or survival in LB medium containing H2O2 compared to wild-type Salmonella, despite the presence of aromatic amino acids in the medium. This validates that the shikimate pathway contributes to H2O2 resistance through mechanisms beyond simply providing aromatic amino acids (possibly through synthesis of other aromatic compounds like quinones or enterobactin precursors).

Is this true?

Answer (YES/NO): YES